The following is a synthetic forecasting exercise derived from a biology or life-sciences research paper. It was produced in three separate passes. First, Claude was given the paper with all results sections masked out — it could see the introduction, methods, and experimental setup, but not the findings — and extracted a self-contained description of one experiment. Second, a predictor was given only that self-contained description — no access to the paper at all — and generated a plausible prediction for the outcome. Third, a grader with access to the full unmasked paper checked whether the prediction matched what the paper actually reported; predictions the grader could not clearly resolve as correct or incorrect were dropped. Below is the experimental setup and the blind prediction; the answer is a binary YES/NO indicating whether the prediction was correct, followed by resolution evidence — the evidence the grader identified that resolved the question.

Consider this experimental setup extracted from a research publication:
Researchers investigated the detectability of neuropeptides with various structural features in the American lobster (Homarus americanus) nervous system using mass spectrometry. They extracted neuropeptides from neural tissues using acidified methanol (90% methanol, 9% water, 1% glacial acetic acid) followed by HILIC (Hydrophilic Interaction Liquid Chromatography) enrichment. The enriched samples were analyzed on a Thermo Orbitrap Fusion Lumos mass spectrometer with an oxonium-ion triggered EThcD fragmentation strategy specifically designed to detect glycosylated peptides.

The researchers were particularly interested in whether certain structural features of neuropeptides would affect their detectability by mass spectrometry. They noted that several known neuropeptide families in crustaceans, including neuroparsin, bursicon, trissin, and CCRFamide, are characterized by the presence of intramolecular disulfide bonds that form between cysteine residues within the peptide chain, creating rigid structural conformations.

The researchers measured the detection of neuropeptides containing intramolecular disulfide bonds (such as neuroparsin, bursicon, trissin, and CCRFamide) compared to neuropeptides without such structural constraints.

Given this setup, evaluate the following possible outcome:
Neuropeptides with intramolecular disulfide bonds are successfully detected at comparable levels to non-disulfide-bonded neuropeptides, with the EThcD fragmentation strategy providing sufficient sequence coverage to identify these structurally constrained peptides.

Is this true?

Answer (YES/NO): NO